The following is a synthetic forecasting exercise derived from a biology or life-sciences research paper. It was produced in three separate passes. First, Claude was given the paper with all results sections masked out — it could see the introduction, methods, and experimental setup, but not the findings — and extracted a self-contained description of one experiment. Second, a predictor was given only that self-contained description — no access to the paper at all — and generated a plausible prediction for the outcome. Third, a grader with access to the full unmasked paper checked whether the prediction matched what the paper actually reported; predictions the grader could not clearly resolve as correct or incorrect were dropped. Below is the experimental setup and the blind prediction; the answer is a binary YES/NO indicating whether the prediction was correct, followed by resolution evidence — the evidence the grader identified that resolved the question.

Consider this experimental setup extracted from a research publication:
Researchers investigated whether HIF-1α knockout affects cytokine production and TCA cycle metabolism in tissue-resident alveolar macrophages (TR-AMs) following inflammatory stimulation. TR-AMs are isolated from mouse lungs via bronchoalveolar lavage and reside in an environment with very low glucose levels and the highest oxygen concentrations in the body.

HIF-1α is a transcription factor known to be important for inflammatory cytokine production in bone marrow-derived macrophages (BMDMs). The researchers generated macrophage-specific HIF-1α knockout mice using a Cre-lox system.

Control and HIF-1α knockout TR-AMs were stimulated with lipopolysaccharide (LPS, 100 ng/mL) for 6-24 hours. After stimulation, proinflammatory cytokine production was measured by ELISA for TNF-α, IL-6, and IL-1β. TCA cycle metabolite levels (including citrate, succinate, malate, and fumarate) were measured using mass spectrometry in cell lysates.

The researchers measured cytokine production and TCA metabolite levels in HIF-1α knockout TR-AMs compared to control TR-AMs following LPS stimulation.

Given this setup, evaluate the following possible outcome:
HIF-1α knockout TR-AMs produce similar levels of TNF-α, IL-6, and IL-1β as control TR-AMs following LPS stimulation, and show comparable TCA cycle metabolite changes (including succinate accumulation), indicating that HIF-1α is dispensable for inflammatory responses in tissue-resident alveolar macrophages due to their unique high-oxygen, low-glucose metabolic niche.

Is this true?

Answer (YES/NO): YES